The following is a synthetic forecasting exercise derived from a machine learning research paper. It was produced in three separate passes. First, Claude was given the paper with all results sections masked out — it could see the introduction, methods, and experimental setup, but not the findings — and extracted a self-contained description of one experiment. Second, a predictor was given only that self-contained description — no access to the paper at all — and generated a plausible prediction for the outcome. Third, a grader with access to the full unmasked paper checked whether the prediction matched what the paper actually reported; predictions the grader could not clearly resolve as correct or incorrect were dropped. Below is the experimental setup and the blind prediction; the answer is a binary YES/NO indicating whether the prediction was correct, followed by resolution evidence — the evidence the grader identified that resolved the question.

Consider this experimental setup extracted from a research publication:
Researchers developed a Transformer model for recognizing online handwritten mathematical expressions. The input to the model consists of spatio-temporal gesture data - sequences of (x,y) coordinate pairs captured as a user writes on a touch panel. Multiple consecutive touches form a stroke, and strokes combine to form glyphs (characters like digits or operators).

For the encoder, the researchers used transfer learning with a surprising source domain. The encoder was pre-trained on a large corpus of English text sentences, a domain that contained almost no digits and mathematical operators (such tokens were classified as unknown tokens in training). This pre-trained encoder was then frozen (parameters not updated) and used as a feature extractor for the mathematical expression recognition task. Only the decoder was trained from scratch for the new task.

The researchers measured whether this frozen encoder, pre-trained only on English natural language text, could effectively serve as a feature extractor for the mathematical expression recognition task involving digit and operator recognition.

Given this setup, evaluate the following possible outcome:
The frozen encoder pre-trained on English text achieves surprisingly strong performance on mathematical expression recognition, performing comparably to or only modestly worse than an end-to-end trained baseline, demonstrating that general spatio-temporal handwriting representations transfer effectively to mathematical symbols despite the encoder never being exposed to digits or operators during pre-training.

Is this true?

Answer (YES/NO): YES